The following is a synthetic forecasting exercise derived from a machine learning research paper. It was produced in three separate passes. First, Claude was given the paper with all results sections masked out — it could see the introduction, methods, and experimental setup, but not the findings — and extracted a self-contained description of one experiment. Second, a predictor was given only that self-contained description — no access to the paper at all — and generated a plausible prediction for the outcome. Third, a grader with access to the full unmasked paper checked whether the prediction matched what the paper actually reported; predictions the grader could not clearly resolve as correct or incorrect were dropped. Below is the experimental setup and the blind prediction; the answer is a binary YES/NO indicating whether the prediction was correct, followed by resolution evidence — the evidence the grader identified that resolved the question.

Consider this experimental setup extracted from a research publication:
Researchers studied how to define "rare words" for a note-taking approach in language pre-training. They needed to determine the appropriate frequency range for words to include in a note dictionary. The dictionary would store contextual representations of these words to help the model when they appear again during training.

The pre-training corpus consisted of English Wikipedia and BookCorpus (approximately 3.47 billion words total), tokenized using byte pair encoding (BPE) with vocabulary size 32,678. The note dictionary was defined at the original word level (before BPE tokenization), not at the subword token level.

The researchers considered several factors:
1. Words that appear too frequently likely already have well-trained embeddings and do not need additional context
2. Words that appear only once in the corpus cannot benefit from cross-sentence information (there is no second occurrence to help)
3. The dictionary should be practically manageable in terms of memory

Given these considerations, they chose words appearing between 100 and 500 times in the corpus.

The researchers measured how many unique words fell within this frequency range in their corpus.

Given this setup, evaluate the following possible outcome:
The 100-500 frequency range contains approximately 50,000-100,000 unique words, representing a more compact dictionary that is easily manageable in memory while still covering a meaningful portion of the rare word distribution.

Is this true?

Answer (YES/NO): NO